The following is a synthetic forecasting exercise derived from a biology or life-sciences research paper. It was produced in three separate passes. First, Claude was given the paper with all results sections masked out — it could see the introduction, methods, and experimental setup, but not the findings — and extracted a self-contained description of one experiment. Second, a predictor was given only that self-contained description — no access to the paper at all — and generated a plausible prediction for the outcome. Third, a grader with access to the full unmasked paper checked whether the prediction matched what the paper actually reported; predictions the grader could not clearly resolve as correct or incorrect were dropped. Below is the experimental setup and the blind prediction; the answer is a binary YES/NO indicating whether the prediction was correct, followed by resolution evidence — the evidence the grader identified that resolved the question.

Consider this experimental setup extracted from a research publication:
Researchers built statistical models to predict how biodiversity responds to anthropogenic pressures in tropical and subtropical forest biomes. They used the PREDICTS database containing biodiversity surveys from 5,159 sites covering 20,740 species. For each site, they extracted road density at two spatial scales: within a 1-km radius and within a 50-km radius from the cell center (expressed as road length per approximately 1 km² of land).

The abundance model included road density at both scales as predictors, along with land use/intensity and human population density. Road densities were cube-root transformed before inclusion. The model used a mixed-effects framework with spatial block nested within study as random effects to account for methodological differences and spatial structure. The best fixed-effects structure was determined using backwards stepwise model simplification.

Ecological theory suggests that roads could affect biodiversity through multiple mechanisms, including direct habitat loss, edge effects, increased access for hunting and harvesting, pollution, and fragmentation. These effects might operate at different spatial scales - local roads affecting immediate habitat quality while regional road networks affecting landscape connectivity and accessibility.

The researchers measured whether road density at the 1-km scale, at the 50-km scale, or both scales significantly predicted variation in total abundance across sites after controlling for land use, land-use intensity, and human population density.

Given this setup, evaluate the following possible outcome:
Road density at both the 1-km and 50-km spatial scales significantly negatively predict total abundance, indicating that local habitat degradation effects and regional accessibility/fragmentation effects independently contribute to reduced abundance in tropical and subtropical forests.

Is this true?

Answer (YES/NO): NO